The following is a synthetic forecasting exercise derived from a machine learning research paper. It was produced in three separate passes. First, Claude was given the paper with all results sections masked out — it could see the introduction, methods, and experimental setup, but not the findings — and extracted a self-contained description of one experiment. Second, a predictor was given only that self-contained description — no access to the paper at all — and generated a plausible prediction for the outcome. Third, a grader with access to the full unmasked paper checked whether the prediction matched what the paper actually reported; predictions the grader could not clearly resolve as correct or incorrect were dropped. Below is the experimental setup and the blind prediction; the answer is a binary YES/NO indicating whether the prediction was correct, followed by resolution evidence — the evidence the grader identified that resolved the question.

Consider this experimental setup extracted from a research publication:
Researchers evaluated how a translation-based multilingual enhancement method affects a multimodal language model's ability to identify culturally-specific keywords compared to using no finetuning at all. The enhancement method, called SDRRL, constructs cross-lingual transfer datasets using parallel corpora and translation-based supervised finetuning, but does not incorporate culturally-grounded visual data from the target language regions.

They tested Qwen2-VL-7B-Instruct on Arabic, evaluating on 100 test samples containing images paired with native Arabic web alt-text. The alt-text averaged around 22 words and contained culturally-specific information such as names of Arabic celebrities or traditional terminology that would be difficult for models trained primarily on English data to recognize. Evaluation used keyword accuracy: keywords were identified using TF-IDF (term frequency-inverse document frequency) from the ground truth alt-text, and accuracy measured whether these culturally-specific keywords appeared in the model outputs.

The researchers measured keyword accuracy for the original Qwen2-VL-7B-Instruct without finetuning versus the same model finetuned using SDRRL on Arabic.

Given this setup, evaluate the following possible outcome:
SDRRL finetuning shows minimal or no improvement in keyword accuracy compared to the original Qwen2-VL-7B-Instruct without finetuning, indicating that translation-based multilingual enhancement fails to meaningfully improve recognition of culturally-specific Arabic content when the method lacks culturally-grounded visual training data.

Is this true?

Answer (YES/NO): NO